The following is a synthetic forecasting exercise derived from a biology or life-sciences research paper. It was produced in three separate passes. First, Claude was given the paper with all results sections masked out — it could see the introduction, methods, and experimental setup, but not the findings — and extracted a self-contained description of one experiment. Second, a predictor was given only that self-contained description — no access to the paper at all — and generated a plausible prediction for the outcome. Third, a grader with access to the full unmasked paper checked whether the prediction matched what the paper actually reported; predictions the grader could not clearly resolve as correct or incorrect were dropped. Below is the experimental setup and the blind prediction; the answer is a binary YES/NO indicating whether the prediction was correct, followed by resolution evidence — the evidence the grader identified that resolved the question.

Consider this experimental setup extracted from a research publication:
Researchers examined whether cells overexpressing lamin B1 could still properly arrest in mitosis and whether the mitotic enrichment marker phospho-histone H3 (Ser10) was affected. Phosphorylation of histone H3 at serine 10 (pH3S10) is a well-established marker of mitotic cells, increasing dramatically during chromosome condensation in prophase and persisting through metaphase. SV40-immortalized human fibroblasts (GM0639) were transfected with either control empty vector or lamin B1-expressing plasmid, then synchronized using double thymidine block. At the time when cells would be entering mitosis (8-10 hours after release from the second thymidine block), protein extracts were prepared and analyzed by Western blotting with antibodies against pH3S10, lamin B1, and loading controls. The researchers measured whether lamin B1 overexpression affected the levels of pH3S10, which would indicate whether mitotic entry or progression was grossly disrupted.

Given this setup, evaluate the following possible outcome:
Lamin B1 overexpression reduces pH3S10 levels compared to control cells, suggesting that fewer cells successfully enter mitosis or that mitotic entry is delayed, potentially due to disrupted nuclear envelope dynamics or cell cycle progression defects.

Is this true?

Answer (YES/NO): NO